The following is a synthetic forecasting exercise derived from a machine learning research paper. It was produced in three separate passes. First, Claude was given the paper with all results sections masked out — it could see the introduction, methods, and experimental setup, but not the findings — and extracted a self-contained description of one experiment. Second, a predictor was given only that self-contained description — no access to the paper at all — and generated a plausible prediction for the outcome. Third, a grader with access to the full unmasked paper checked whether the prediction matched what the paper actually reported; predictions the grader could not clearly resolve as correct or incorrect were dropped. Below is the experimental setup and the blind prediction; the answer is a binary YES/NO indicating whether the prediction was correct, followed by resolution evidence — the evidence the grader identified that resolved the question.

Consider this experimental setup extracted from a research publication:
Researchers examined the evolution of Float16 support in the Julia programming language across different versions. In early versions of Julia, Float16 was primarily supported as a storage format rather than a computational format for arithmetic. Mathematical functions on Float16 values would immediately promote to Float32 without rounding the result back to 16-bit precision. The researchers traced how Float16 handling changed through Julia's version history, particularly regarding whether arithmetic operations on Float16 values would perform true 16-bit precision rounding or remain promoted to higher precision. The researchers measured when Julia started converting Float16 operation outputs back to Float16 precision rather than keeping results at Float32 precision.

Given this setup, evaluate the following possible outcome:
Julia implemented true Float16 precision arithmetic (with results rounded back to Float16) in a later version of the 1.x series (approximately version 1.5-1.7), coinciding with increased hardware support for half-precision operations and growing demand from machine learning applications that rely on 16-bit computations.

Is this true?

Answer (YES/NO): NO